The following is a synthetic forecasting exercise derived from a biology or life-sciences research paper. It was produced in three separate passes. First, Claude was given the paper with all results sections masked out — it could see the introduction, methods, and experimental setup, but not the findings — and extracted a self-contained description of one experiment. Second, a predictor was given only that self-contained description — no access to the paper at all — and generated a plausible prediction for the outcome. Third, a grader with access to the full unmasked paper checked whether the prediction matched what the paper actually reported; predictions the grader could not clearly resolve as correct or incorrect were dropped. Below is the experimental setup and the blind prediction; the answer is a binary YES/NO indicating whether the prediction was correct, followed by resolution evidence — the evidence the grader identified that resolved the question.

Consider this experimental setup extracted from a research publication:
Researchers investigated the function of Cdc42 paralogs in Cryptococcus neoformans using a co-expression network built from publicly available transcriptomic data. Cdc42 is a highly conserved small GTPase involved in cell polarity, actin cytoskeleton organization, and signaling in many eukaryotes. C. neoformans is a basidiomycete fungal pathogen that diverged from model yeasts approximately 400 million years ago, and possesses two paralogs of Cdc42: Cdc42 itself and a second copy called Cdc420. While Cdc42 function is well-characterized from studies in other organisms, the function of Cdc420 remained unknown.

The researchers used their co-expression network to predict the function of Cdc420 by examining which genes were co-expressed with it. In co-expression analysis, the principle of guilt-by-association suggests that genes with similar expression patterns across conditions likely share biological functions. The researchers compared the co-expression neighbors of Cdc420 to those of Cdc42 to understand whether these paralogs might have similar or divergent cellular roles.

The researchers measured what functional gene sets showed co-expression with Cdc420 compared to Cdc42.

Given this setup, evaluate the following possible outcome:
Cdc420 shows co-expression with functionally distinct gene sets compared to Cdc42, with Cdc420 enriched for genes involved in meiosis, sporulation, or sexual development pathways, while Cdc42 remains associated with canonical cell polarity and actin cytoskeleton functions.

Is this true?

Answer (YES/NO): NO